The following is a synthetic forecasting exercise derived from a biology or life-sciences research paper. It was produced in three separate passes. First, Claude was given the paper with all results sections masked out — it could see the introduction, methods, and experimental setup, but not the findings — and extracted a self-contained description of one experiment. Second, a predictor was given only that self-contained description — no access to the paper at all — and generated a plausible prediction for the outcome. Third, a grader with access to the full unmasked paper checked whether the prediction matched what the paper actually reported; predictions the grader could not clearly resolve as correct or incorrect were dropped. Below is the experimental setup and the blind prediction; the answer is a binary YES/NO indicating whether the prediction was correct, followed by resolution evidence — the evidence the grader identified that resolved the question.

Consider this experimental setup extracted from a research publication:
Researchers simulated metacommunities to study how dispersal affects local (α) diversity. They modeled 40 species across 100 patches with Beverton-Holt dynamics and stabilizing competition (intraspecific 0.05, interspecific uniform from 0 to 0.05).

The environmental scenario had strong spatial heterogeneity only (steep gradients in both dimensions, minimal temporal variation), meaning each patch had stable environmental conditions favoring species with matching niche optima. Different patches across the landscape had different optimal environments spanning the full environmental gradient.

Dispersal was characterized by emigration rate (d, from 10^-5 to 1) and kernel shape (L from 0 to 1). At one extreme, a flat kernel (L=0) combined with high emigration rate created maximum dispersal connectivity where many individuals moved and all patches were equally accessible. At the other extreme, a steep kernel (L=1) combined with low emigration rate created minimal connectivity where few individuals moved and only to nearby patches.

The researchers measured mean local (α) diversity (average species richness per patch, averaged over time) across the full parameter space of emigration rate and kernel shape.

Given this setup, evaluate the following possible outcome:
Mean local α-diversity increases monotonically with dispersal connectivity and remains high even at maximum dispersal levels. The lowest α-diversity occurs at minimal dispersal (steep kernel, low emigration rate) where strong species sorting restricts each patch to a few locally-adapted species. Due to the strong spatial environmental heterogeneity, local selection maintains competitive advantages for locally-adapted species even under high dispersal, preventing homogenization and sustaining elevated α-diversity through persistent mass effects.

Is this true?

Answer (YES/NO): NO